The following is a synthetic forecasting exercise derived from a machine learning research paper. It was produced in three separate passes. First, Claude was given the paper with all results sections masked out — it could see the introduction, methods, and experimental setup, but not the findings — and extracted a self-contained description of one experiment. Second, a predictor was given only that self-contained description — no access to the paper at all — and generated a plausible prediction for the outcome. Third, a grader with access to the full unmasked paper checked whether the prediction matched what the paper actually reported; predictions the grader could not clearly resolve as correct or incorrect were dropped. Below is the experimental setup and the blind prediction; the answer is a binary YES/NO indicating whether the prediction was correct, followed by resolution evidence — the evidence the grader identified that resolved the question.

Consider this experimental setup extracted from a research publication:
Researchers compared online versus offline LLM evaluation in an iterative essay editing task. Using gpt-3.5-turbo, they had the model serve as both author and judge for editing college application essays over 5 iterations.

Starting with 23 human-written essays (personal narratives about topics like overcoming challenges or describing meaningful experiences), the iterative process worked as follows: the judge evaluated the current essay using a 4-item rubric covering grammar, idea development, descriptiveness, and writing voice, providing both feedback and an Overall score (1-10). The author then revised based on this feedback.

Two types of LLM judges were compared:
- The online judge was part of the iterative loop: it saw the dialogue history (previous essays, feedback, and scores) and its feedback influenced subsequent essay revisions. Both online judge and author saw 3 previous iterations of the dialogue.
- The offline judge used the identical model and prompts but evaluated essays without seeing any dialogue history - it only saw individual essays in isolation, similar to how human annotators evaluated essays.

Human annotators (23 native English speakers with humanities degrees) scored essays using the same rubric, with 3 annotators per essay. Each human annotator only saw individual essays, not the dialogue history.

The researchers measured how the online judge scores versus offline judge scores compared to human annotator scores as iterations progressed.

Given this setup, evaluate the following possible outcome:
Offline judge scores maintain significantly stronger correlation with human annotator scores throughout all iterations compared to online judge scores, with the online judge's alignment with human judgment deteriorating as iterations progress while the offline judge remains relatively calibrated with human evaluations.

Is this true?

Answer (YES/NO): YES